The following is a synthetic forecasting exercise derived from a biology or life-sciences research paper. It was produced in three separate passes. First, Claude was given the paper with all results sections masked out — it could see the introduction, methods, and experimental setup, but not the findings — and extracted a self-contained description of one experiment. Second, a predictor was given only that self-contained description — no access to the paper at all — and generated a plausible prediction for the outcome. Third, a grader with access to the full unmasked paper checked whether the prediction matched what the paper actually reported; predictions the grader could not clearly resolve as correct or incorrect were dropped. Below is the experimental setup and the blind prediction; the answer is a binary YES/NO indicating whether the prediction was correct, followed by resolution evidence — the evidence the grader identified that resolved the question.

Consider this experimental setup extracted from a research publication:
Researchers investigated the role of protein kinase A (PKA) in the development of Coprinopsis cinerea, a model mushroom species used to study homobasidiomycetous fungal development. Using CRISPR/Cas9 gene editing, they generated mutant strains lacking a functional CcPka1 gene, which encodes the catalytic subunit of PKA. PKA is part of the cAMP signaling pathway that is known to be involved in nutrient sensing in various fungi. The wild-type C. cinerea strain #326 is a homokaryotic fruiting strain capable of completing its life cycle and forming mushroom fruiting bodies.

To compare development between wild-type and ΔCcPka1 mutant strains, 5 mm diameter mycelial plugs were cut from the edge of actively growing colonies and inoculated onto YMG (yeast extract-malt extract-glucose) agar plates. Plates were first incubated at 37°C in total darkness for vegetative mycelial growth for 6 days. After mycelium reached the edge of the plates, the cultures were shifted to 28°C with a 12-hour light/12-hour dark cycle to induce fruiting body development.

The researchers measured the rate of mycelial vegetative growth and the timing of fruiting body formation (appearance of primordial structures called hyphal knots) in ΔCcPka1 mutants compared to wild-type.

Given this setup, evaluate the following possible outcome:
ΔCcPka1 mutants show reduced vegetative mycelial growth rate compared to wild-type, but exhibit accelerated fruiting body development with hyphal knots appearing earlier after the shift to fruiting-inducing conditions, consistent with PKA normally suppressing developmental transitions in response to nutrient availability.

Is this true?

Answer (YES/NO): YES